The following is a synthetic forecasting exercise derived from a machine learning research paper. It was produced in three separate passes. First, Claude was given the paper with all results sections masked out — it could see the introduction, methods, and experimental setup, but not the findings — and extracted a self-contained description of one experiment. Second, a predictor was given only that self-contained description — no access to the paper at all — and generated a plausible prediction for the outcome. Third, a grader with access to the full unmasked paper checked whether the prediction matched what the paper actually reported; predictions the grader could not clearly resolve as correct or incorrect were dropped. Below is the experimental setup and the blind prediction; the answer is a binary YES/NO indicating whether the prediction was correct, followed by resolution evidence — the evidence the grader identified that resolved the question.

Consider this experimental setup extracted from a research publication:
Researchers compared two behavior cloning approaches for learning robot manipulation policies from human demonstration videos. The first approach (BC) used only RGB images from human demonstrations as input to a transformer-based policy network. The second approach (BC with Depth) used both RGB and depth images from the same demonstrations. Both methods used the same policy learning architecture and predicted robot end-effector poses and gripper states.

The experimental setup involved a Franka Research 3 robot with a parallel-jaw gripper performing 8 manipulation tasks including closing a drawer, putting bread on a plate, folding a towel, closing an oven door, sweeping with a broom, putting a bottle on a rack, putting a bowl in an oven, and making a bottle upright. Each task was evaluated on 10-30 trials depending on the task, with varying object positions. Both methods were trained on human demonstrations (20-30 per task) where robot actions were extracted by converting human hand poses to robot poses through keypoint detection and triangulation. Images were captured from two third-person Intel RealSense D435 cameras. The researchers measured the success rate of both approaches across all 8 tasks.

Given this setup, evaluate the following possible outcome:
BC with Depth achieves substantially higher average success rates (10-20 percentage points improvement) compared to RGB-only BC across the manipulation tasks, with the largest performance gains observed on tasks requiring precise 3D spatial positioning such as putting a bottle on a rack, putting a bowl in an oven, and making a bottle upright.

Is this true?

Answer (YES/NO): NO